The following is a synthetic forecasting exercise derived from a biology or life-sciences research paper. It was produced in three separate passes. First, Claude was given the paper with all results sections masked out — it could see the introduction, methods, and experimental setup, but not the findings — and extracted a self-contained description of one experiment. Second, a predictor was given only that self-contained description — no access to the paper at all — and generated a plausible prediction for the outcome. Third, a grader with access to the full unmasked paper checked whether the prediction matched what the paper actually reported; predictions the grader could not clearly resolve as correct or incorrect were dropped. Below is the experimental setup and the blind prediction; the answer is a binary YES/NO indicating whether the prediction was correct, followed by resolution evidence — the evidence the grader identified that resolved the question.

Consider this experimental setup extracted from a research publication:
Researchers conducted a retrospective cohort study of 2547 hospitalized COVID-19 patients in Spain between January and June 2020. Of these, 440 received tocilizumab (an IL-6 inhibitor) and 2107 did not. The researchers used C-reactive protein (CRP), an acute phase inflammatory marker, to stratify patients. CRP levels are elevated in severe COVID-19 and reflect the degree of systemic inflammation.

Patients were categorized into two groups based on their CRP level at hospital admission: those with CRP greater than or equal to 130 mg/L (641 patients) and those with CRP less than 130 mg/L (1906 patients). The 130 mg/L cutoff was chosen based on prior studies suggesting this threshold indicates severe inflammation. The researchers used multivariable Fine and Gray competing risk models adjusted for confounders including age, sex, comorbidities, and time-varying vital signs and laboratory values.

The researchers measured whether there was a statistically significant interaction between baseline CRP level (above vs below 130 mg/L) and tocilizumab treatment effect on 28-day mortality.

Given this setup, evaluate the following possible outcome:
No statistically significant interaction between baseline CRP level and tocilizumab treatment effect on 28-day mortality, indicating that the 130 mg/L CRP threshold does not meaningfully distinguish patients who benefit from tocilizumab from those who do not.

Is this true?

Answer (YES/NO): NO